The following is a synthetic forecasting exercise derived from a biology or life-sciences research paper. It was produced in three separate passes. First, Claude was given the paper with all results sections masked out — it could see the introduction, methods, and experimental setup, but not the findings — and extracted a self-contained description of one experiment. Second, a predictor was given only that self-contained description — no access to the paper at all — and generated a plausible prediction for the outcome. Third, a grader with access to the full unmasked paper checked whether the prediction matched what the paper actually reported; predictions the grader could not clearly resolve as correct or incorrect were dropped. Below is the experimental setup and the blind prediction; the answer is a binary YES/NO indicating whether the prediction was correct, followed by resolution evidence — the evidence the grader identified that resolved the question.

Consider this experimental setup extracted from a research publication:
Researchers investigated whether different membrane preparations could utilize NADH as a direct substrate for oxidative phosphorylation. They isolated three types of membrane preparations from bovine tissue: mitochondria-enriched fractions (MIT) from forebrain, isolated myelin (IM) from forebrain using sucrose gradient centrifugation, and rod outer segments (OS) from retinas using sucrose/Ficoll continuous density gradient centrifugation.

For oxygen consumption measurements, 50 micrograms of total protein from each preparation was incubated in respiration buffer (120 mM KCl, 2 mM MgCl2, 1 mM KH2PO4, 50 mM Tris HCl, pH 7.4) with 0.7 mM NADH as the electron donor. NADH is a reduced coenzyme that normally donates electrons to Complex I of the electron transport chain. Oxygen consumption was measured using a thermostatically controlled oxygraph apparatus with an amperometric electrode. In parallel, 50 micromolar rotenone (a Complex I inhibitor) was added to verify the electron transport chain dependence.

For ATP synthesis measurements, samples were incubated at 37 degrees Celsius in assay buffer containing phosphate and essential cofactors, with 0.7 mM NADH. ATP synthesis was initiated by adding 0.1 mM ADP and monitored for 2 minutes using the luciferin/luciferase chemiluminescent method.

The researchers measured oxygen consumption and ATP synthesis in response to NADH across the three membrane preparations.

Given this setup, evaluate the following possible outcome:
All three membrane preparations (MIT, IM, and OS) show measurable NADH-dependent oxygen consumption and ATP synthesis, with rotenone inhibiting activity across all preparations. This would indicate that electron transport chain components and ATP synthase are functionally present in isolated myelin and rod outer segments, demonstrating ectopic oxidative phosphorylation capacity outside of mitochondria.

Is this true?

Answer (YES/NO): NO